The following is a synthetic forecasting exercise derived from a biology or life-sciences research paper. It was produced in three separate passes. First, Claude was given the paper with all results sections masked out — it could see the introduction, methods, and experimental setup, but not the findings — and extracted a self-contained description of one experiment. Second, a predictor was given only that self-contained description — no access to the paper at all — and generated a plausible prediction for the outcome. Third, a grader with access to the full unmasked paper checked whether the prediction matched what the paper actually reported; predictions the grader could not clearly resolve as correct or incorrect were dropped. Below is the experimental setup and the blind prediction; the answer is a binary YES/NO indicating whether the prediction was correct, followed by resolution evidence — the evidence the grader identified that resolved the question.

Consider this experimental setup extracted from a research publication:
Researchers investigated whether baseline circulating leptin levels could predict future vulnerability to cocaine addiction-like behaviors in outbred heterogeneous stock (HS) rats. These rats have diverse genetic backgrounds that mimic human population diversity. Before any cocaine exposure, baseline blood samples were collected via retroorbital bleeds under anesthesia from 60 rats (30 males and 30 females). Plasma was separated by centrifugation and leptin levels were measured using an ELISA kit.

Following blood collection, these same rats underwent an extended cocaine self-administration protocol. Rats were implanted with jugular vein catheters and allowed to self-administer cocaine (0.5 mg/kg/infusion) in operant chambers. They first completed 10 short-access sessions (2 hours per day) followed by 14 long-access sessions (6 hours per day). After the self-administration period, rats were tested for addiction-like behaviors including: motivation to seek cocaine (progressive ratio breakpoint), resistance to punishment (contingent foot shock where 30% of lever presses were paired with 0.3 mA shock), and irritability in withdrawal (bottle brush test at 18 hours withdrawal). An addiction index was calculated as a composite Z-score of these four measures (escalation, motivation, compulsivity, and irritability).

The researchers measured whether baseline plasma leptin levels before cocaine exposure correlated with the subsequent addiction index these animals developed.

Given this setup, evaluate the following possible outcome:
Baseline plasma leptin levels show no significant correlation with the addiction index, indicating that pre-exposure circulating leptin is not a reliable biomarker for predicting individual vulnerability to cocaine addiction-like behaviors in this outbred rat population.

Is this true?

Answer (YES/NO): NO